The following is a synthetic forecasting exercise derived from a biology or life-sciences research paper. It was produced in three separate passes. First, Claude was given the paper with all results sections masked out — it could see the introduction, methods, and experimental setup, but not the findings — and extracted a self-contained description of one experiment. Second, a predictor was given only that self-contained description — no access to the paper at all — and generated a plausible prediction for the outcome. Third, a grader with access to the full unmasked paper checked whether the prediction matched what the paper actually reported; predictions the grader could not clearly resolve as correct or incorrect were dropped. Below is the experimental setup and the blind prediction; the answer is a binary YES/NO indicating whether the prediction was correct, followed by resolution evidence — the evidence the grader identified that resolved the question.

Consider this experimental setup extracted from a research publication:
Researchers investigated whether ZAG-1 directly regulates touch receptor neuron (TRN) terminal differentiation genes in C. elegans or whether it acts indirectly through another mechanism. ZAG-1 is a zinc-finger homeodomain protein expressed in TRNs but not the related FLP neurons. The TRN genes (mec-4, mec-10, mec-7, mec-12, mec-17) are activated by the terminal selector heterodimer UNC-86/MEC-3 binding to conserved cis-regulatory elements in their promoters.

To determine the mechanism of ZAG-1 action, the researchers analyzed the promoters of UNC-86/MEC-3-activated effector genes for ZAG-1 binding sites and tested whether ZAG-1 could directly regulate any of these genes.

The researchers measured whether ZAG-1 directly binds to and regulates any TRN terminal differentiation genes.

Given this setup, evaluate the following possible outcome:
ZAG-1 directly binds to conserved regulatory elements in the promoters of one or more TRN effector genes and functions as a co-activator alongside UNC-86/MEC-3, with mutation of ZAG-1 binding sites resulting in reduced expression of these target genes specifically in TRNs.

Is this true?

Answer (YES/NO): NO